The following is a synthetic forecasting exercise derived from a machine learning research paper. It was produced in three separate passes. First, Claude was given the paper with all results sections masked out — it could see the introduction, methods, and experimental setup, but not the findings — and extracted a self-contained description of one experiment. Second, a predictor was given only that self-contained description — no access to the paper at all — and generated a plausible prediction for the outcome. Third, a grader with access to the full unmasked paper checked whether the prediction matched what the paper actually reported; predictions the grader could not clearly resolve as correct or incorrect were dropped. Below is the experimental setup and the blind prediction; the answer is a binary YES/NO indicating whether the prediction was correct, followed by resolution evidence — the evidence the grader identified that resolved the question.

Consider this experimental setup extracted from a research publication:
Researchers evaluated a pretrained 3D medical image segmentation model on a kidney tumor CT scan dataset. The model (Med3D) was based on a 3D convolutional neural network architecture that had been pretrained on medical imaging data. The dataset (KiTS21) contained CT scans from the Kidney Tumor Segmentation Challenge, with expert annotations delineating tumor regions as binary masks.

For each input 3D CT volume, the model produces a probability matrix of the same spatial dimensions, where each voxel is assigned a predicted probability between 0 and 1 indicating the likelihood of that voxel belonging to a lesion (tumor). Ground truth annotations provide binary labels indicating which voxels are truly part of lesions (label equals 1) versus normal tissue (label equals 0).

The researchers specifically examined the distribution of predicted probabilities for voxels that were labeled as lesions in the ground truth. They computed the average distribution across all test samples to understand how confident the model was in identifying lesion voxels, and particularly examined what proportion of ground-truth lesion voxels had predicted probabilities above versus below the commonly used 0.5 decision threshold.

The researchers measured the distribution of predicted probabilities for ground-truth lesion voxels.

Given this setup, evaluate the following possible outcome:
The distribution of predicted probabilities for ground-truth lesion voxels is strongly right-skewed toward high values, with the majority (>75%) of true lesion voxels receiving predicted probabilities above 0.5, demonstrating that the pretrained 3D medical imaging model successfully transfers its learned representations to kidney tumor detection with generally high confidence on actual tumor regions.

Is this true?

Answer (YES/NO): NO